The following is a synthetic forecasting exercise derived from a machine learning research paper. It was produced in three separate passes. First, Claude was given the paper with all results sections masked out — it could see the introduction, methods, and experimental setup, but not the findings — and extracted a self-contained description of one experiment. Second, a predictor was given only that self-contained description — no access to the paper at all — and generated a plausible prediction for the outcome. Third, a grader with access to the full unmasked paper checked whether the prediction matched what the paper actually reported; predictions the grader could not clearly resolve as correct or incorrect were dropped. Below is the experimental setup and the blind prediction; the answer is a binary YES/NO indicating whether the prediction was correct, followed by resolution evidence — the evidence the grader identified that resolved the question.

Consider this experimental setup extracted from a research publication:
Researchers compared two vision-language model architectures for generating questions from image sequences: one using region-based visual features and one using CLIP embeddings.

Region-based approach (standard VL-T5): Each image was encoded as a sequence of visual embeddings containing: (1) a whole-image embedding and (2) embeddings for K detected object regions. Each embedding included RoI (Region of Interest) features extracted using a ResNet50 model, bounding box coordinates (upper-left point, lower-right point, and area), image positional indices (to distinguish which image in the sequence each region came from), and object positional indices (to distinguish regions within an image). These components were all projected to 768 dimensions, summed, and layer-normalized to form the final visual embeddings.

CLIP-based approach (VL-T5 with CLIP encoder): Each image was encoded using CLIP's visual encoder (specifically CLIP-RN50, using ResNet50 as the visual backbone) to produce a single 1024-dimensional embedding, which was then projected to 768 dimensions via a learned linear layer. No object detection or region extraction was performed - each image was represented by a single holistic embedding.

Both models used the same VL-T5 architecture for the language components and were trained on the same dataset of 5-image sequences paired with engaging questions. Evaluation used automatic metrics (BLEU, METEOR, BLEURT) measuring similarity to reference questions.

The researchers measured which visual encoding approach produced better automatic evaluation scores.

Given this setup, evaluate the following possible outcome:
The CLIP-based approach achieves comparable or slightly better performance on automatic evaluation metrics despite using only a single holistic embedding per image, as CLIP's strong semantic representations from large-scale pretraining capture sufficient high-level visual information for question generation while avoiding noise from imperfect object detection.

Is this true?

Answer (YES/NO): YES